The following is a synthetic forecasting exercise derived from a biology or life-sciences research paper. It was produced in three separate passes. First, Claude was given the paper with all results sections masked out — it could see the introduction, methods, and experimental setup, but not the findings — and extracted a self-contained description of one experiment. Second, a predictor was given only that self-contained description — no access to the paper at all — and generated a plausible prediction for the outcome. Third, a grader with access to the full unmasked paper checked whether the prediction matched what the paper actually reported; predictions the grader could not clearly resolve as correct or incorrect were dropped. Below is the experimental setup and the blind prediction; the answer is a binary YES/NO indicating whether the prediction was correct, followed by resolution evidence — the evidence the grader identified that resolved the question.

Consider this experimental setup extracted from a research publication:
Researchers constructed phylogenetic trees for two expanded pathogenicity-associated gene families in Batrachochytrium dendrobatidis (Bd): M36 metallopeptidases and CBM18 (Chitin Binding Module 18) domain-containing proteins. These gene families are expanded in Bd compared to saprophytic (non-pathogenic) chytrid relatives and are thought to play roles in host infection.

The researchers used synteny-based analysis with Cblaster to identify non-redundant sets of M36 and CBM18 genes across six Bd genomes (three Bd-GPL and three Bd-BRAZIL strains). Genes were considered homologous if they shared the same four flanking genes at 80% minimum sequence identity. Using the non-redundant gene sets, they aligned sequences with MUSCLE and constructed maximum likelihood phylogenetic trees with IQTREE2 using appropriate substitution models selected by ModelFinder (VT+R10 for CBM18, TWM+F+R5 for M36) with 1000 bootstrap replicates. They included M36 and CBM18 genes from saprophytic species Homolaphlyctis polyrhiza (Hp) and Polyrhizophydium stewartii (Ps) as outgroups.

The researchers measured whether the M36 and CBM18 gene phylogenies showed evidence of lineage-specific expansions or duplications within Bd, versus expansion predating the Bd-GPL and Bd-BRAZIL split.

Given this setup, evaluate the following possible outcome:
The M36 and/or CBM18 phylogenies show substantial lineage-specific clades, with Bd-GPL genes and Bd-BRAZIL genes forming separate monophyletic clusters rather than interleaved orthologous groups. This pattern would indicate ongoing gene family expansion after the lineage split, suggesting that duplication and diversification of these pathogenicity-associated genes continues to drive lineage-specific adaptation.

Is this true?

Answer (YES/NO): NO